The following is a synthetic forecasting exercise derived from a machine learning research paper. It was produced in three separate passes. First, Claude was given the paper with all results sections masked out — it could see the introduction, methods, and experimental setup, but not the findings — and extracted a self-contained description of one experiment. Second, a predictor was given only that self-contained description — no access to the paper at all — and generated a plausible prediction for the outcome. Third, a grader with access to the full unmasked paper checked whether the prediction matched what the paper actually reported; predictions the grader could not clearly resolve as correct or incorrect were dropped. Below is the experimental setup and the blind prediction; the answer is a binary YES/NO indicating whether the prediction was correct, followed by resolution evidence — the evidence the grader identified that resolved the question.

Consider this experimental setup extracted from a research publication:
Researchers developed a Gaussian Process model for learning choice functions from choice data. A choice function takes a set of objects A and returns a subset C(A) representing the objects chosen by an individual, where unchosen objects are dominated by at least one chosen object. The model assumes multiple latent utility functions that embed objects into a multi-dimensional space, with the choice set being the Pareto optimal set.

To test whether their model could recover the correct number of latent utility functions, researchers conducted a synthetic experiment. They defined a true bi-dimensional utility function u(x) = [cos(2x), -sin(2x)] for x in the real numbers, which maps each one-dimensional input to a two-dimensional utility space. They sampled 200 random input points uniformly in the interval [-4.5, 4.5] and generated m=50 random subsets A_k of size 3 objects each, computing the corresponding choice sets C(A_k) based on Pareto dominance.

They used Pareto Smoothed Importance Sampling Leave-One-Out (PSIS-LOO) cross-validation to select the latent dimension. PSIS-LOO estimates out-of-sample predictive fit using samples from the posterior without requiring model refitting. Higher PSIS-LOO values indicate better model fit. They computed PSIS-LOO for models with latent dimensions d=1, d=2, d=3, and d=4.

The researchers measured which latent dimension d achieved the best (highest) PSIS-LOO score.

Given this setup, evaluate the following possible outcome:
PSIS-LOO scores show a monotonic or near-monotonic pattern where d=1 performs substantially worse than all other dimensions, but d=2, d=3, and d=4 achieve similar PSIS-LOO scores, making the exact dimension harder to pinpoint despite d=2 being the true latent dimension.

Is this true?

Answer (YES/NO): NO